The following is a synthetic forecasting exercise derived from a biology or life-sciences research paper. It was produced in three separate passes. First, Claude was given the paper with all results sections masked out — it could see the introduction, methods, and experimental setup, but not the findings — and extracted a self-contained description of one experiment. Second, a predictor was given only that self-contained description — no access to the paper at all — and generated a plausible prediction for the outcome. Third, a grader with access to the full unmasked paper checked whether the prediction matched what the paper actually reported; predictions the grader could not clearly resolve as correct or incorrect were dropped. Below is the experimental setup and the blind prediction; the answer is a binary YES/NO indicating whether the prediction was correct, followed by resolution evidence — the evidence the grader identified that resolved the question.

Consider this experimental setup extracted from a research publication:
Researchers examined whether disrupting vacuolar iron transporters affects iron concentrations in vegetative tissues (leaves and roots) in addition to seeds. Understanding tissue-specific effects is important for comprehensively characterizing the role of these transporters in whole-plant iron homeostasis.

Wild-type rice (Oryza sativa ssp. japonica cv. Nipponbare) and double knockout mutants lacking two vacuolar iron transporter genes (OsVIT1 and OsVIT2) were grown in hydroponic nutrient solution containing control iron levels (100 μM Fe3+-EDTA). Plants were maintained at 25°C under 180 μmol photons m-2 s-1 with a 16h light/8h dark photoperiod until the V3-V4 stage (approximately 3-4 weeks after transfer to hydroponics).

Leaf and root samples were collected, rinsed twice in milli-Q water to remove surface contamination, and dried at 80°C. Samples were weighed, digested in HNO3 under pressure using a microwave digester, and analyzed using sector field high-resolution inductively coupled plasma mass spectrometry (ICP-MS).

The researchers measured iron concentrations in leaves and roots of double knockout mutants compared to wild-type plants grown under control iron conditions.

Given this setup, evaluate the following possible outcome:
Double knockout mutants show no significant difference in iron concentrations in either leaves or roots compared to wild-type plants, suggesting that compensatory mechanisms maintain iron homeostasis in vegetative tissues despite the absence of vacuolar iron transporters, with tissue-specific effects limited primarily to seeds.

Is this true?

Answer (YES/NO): YES